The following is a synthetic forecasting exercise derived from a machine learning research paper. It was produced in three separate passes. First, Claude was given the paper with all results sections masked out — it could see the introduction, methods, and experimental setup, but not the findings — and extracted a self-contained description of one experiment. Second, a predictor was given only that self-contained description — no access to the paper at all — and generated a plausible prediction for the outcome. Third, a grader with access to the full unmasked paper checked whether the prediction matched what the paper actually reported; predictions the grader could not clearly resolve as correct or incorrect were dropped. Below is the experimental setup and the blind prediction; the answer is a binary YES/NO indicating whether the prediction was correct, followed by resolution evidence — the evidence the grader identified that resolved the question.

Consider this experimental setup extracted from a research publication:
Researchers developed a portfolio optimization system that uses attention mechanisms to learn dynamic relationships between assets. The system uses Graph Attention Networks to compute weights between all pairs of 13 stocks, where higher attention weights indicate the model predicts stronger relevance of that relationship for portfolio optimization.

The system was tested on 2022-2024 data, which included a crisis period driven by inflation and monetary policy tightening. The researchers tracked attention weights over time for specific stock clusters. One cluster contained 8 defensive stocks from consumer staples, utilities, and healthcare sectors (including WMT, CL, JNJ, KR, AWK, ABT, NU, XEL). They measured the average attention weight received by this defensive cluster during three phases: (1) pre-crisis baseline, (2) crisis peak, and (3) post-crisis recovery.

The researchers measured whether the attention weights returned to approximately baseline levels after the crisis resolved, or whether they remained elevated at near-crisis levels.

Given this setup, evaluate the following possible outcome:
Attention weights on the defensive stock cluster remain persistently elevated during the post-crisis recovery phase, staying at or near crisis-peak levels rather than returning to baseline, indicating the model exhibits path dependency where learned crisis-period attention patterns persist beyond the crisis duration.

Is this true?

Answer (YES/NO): NO